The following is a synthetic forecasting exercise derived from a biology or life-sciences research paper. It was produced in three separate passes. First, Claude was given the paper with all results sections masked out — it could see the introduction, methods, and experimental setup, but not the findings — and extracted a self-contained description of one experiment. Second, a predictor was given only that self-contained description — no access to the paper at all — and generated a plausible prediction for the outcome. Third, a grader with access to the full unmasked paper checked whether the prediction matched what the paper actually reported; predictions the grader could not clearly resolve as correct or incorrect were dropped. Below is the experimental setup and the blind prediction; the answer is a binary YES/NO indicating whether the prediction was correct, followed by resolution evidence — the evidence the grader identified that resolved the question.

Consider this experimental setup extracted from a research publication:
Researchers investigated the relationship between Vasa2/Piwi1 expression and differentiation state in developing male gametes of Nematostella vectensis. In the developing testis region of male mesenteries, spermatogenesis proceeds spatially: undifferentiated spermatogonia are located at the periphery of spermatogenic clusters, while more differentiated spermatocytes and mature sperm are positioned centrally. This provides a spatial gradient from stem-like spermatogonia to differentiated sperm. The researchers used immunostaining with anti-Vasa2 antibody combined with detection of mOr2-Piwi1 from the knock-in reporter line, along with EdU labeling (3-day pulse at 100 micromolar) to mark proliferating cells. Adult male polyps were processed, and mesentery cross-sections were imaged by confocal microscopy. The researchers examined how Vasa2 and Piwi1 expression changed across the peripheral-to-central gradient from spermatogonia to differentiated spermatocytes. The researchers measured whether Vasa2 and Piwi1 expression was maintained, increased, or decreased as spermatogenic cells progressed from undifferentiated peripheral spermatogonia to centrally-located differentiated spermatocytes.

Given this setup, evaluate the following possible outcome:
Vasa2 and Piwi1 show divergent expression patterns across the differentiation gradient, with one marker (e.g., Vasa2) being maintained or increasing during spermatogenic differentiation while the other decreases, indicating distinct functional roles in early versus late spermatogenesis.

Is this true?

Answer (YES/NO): NO